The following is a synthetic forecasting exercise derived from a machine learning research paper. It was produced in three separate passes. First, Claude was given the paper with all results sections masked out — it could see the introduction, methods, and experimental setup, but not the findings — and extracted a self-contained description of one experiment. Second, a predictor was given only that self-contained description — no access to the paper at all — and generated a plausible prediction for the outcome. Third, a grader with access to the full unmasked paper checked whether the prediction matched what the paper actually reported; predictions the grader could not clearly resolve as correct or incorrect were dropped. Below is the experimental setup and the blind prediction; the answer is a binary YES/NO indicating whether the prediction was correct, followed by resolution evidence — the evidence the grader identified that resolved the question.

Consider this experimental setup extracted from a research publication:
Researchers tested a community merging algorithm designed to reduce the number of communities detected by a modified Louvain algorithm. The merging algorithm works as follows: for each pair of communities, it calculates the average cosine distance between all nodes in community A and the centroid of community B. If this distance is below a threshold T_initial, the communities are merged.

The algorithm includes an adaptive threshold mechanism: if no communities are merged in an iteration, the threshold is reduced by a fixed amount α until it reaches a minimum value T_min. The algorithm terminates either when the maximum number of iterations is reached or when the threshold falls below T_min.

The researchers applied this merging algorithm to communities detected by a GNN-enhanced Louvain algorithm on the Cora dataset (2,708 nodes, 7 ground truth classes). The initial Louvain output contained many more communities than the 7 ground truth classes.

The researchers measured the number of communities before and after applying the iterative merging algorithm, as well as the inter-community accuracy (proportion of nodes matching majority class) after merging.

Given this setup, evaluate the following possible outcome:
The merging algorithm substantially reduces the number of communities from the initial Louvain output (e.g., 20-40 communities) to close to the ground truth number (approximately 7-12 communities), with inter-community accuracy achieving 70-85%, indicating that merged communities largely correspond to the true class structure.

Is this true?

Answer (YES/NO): NO